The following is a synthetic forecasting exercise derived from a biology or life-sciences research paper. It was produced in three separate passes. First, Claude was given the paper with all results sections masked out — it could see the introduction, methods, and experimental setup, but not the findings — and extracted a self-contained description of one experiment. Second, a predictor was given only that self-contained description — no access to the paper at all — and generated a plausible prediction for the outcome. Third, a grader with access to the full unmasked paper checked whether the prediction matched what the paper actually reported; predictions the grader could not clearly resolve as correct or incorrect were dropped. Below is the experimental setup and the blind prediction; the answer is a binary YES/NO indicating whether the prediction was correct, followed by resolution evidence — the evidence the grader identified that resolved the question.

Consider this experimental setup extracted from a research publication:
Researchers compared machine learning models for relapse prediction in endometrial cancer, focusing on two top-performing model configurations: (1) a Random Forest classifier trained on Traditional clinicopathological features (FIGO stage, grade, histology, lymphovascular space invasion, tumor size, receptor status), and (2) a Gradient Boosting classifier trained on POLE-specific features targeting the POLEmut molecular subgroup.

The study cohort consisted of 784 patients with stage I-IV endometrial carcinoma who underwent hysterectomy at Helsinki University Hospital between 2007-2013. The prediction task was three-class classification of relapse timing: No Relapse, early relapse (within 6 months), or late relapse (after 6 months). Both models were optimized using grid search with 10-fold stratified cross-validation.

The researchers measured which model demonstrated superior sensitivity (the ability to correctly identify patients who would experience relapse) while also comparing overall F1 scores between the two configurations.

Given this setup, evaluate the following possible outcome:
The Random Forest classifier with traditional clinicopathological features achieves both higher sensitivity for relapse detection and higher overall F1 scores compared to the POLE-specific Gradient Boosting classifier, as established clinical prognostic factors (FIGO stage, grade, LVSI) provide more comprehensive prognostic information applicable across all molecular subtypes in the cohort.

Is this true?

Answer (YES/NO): NO